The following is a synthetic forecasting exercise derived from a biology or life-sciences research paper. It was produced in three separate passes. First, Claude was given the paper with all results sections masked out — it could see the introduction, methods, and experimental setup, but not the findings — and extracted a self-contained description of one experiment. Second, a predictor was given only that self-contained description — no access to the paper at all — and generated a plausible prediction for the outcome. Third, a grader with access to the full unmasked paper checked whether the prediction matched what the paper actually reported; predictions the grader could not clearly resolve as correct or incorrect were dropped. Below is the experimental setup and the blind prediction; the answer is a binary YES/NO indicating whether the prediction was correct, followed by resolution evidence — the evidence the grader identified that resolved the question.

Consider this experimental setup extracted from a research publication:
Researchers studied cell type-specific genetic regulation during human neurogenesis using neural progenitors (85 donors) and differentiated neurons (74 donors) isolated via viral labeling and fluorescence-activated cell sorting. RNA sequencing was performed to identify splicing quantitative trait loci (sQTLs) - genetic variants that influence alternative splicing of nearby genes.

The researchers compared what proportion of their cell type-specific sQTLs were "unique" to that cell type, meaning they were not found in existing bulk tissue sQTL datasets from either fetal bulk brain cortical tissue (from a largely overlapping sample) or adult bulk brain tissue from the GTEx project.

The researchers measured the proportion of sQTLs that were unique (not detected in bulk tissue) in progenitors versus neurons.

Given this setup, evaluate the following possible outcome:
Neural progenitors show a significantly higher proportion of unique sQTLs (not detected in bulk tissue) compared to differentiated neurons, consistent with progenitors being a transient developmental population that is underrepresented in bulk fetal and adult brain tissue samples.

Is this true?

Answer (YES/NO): YES